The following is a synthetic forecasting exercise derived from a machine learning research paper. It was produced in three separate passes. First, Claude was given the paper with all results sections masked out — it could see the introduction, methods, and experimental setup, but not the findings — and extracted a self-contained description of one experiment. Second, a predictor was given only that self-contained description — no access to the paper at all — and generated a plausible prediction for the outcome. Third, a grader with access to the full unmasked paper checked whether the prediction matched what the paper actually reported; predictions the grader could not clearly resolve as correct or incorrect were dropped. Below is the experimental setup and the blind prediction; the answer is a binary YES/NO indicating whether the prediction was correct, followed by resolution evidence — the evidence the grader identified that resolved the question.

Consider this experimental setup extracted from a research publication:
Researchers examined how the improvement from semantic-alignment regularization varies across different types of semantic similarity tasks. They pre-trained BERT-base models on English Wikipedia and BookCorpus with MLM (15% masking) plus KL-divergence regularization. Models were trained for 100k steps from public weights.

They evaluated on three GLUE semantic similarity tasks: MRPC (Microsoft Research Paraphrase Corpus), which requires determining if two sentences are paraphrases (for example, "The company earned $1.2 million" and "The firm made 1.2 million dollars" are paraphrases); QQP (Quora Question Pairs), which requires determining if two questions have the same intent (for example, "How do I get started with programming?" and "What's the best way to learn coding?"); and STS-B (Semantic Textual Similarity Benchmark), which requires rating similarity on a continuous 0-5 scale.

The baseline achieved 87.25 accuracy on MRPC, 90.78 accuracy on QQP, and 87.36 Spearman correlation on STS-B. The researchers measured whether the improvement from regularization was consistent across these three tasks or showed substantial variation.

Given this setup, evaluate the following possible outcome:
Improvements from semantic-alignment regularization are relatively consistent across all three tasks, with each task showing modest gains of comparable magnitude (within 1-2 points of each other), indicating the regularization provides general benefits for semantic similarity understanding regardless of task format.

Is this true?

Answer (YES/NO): NO